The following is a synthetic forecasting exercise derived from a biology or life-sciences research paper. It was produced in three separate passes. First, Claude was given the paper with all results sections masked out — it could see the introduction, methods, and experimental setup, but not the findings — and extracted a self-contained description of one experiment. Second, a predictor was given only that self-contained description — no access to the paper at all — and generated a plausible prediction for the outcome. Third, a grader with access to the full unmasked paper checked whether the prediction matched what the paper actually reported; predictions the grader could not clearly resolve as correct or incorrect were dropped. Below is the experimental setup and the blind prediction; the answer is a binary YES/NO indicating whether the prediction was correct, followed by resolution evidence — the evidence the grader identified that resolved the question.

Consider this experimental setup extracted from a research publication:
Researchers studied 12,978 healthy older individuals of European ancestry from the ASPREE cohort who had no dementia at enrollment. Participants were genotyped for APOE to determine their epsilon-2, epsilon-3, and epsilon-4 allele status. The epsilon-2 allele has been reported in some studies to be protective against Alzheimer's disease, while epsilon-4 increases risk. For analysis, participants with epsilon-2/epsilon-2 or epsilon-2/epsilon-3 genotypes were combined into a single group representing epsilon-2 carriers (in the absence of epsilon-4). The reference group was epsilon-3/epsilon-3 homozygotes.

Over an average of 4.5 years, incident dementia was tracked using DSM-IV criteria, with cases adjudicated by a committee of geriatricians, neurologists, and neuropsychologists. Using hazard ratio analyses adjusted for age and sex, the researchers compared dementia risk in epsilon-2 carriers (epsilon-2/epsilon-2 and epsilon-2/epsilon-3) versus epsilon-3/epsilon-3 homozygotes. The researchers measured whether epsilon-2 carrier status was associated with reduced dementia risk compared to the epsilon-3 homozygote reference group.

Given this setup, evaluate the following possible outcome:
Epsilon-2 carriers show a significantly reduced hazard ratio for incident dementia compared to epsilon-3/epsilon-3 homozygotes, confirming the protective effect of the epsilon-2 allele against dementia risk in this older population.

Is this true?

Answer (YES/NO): NO